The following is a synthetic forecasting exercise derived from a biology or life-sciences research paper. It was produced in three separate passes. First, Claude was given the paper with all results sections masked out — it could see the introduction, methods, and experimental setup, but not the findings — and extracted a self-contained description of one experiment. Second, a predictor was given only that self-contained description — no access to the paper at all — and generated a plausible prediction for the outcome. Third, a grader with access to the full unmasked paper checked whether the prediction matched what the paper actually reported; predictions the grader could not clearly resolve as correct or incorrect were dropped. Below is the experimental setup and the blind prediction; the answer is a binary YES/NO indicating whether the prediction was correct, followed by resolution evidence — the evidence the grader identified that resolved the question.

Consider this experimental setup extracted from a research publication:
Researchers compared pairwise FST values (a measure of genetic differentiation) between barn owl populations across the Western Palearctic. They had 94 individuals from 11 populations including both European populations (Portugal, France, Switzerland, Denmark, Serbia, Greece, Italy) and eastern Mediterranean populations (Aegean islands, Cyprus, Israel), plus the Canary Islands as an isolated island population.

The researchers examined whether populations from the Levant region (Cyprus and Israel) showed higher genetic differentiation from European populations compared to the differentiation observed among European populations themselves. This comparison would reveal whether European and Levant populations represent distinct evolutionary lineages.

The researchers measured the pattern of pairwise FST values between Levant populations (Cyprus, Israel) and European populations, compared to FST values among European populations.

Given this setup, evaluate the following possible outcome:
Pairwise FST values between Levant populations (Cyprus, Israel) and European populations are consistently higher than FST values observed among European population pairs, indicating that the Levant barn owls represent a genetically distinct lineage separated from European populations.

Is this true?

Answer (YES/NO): YES